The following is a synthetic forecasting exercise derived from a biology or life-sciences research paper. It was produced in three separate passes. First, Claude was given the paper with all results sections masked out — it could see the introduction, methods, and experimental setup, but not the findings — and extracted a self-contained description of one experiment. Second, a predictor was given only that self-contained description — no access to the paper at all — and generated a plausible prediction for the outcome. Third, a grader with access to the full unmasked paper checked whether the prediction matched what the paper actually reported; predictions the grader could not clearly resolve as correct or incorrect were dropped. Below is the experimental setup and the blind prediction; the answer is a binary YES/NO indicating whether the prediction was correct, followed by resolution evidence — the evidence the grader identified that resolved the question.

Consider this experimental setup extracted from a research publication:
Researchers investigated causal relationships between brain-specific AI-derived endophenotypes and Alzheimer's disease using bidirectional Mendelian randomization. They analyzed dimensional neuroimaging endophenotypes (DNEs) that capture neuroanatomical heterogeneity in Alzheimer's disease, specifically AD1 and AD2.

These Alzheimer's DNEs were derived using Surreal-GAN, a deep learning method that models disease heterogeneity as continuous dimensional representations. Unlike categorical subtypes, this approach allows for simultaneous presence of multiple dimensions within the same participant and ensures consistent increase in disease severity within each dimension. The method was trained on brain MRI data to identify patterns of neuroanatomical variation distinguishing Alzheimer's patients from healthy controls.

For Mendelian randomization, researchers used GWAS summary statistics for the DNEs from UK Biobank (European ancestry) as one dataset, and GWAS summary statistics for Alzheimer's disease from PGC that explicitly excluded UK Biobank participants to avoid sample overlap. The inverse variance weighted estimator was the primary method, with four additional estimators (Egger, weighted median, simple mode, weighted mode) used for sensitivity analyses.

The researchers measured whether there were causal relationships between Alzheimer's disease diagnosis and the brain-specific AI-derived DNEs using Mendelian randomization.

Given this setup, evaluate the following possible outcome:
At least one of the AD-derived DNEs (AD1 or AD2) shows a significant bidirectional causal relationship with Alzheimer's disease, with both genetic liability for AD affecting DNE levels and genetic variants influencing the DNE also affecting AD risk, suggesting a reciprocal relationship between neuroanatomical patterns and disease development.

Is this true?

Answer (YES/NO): NO